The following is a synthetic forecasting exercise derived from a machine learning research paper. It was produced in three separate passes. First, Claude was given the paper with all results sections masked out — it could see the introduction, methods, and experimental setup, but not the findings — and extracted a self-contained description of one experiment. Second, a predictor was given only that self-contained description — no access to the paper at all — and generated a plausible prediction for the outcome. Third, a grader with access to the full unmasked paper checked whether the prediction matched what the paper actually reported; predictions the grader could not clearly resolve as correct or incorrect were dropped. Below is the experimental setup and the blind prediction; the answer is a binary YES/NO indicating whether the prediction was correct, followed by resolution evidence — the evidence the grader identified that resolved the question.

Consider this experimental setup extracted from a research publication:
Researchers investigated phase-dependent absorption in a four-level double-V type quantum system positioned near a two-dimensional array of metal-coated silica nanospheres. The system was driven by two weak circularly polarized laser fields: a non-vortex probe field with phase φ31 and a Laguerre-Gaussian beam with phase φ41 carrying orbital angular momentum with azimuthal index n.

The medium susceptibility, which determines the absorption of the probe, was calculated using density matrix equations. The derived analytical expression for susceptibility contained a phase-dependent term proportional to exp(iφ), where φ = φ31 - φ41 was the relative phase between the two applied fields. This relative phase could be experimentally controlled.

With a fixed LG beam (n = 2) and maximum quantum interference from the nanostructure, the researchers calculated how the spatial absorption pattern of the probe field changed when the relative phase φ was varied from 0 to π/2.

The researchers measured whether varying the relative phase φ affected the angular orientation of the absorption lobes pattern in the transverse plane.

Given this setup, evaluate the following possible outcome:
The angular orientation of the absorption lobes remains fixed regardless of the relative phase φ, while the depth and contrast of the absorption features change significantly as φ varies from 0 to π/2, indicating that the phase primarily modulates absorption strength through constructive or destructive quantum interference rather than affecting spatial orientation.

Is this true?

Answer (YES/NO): NO